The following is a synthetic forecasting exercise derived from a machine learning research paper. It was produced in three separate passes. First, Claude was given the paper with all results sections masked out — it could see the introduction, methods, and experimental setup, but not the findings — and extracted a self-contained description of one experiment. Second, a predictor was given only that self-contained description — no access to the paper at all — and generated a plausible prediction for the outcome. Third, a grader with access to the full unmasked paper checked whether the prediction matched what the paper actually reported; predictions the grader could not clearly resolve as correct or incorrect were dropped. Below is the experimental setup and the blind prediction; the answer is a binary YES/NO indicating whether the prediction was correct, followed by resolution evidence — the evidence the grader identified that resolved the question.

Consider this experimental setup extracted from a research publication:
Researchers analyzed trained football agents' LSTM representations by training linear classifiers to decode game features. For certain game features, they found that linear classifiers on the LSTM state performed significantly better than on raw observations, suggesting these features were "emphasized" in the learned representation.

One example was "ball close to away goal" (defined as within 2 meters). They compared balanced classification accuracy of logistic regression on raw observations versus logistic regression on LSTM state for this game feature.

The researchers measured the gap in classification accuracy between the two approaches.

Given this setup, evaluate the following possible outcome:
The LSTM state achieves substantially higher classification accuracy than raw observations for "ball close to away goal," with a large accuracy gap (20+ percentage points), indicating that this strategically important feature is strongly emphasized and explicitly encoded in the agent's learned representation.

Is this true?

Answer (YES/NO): NO